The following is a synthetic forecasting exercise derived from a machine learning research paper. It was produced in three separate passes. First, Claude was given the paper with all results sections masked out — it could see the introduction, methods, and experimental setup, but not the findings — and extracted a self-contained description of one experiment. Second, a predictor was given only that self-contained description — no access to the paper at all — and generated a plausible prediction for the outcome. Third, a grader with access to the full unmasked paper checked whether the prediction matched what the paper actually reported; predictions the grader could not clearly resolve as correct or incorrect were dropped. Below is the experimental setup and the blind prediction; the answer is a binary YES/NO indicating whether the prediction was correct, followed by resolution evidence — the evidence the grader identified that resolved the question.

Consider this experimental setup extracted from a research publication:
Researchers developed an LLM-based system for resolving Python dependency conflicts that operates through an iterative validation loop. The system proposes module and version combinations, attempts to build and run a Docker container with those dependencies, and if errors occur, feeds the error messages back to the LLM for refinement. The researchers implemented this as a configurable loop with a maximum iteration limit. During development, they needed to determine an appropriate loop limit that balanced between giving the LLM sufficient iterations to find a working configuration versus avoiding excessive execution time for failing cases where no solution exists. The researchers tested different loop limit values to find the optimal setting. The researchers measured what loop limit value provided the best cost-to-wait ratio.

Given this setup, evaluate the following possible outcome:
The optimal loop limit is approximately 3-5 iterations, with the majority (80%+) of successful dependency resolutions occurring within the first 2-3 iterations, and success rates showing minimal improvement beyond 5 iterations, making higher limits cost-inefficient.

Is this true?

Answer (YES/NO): NO